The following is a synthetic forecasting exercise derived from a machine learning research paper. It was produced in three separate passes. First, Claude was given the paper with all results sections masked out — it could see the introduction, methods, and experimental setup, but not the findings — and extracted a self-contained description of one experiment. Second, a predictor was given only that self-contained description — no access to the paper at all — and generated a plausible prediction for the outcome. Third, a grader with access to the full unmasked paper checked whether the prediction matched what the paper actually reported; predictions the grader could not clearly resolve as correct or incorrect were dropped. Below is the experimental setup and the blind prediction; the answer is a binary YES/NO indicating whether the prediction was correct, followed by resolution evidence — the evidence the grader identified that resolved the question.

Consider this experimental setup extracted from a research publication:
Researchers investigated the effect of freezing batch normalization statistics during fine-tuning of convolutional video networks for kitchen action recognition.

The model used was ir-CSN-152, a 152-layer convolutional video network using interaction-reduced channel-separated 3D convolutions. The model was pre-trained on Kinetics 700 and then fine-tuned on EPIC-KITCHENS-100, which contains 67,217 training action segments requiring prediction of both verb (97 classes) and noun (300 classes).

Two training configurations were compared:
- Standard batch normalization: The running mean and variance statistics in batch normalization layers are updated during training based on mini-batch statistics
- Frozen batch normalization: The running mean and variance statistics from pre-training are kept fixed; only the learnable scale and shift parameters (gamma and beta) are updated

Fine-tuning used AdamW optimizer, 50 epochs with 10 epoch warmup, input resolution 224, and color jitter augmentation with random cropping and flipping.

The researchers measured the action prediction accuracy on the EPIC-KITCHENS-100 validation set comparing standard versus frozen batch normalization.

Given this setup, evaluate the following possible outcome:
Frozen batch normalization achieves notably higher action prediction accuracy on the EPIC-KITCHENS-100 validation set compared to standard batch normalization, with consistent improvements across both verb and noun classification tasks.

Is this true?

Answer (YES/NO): YES